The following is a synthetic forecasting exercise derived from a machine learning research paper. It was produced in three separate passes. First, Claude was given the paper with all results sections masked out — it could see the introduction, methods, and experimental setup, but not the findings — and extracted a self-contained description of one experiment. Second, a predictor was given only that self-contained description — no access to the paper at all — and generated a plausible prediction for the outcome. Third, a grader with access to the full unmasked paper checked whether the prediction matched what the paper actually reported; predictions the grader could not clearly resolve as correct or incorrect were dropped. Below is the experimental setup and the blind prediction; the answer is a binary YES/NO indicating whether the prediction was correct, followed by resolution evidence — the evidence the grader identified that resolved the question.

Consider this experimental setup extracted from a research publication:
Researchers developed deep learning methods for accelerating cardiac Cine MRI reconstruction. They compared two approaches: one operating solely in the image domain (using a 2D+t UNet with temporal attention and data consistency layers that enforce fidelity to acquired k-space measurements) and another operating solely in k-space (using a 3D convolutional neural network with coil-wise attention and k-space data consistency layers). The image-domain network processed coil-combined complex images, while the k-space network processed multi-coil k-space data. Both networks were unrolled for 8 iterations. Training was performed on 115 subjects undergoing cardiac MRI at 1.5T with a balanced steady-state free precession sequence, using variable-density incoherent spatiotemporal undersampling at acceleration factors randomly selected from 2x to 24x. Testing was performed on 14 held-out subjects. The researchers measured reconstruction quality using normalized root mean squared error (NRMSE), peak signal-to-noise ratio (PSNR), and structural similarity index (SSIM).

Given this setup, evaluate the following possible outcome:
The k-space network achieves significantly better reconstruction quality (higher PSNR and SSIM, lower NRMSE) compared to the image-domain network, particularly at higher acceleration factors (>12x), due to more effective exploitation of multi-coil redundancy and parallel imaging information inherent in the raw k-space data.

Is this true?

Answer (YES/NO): NO